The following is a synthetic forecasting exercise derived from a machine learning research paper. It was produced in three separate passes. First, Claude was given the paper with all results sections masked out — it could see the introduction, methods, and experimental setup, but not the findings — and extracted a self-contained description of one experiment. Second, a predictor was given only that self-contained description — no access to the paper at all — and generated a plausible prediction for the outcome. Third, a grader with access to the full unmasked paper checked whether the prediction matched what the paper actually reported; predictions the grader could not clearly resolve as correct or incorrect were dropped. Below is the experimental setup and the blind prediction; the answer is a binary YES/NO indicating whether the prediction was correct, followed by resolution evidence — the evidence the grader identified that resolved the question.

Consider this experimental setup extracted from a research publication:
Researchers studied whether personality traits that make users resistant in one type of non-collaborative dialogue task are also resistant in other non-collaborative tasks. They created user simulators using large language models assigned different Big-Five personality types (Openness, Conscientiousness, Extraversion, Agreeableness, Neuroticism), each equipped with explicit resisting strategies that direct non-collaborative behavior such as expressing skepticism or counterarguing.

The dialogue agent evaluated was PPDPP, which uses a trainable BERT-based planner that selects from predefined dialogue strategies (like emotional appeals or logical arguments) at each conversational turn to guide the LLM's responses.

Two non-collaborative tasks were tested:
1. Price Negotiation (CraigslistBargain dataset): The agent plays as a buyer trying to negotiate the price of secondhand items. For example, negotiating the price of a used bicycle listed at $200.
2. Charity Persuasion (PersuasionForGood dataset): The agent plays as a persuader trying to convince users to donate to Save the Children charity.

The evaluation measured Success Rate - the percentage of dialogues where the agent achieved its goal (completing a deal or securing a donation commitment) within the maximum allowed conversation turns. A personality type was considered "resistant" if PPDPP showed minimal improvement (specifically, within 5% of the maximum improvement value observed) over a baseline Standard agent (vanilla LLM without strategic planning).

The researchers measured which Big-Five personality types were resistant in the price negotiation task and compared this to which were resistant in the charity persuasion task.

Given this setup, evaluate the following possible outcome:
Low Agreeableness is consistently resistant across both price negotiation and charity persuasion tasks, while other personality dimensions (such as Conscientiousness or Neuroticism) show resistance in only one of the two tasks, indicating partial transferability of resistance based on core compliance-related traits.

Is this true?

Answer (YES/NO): NO